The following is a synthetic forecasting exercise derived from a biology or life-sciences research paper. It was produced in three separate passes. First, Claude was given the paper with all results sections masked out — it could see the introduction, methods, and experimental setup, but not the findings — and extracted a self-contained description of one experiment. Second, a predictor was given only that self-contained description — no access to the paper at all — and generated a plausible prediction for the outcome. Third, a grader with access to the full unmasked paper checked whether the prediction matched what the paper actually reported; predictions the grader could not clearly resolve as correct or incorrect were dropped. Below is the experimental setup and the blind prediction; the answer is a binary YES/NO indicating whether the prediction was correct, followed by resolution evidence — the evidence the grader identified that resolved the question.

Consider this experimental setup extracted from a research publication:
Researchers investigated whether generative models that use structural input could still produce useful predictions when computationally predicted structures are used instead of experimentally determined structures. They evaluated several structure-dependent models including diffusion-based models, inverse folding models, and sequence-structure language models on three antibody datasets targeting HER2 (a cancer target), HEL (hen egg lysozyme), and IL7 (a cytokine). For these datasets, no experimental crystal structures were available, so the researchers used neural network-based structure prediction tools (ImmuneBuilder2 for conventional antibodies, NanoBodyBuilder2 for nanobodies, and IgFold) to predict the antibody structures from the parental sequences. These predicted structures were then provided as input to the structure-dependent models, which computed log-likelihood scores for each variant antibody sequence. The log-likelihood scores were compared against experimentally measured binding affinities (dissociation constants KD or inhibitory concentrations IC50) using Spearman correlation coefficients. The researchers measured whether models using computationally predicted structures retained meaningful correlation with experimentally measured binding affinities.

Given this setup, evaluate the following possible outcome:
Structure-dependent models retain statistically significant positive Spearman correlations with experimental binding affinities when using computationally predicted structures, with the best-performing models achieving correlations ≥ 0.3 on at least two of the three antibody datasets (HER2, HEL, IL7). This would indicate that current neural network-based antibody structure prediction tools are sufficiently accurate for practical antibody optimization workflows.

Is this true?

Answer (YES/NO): NO